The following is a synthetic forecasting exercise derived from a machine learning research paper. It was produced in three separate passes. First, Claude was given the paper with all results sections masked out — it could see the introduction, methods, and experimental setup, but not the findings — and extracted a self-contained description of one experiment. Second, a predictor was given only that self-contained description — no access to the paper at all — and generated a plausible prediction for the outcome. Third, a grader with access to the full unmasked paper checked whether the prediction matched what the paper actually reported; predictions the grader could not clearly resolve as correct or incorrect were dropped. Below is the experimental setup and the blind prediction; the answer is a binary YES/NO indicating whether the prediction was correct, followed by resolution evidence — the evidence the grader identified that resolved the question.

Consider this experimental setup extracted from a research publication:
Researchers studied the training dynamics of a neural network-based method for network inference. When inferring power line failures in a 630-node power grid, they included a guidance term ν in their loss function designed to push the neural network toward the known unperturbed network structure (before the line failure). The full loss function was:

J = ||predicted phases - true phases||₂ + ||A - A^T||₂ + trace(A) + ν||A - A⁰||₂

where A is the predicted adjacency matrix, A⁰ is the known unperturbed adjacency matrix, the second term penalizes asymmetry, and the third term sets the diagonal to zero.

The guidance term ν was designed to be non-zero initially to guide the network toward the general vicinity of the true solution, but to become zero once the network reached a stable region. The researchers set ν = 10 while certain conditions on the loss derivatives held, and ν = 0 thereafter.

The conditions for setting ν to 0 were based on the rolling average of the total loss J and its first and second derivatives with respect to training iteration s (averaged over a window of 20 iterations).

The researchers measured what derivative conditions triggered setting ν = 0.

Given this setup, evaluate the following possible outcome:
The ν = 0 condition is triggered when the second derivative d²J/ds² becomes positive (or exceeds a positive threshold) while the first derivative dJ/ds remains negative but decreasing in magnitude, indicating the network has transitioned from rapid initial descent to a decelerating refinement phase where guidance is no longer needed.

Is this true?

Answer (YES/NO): NO